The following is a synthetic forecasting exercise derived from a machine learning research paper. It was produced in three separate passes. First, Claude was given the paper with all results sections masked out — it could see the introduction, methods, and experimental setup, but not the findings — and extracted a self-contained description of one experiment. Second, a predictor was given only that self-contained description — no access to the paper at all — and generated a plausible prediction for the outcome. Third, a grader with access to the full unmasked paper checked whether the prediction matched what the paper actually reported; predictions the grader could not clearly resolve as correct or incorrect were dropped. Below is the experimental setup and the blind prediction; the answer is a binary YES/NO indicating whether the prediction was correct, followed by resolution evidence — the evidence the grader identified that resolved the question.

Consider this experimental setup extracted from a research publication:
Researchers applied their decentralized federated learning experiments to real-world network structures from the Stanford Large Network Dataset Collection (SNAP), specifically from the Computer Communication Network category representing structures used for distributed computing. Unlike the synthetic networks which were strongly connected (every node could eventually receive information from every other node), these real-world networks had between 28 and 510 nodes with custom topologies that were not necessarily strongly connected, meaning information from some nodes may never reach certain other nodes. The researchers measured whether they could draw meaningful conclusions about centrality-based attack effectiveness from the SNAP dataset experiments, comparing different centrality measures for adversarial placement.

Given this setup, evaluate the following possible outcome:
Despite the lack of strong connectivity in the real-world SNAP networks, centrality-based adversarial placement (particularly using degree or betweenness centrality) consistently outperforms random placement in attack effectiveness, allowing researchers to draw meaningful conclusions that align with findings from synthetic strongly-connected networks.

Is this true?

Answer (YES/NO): NO